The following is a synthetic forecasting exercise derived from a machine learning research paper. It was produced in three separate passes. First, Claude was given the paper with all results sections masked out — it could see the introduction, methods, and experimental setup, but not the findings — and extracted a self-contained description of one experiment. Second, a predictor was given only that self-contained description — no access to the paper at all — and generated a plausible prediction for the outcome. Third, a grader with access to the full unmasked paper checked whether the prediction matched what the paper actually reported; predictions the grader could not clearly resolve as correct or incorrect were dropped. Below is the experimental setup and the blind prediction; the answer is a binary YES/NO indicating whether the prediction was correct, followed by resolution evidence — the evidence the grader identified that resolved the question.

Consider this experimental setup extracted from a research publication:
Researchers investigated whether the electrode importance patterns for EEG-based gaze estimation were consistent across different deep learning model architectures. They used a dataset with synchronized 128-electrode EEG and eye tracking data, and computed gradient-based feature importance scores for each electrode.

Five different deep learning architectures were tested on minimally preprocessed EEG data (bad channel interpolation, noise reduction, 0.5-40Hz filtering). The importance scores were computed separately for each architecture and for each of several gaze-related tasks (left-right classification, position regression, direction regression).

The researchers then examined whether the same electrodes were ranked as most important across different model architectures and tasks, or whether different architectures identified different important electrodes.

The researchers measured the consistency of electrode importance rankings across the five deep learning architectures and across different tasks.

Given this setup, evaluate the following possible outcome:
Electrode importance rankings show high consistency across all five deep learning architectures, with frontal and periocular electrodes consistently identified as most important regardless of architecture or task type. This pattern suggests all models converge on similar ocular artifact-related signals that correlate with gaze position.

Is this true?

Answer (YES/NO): YES